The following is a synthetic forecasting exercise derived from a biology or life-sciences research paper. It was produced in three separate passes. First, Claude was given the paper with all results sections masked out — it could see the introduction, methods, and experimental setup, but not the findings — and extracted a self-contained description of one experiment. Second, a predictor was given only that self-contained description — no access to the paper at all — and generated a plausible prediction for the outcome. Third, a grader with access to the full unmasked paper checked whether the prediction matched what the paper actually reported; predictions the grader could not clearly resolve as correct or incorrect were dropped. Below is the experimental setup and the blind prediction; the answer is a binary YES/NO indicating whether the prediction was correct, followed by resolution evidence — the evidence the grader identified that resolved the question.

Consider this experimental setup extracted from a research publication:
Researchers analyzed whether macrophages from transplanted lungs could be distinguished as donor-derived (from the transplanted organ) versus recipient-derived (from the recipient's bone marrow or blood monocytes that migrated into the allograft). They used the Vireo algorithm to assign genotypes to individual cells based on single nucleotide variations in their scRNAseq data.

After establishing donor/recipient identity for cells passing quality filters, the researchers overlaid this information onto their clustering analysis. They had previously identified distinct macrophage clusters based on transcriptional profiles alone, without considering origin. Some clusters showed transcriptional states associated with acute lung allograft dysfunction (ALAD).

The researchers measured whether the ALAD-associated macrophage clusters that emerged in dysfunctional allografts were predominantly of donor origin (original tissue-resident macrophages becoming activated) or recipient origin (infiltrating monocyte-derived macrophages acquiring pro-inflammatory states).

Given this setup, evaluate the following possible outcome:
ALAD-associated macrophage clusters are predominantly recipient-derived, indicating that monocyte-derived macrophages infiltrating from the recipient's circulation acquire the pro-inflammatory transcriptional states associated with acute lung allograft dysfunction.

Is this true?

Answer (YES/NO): YES